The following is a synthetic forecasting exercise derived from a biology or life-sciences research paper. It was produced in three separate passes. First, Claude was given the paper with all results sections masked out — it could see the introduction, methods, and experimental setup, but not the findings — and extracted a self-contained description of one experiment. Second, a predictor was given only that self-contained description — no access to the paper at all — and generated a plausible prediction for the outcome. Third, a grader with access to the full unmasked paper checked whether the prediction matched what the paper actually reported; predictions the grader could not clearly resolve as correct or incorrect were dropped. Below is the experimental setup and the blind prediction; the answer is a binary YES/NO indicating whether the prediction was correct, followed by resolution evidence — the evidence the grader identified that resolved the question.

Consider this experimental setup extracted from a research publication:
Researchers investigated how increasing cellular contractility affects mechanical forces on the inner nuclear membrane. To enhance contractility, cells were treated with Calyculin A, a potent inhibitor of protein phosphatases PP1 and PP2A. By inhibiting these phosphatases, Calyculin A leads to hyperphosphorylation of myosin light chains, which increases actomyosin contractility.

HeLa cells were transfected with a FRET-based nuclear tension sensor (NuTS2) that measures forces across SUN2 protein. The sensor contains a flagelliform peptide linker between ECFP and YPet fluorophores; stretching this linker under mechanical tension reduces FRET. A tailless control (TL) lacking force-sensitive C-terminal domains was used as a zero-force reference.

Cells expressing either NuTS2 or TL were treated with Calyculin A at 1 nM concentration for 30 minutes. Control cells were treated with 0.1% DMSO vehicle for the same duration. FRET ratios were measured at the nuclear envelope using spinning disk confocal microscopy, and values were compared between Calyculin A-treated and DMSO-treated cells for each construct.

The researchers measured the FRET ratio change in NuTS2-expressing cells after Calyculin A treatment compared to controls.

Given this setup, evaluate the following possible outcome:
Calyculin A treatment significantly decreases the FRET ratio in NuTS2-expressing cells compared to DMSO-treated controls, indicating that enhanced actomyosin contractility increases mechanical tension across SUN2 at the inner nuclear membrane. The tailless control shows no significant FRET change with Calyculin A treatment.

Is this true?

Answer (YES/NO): NO